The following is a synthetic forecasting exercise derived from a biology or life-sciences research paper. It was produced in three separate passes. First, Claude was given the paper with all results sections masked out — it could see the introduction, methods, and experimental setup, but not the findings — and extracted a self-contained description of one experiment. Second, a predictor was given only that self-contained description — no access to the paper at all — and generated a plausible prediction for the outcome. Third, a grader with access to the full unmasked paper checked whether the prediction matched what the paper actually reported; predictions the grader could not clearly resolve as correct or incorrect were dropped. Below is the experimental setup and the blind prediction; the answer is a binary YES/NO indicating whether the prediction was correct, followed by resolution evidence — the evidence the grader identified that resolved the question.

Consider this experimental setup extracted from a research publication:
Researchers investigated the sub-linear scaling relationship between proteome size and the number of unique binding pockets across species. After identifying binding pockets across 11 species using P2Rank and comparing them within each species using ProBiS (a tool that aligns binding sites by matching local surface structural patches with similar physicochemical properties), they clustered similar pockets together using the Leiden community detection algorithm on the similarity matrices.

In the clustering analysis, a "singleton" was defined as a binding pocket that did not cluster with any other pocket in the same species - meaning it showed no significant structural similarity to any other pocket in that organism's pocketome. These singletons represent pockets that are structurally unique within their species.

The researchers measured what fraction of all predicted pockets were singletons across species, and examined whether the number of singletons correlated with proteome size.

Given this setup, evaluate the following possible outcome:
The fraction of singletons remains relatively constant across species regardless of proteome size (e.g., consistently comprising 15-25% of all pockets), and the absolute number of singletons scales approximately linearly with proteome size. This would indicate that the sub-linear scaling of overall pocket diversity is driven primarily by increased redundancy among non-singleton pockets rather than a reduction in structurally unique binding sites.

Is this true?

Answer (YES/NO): NO